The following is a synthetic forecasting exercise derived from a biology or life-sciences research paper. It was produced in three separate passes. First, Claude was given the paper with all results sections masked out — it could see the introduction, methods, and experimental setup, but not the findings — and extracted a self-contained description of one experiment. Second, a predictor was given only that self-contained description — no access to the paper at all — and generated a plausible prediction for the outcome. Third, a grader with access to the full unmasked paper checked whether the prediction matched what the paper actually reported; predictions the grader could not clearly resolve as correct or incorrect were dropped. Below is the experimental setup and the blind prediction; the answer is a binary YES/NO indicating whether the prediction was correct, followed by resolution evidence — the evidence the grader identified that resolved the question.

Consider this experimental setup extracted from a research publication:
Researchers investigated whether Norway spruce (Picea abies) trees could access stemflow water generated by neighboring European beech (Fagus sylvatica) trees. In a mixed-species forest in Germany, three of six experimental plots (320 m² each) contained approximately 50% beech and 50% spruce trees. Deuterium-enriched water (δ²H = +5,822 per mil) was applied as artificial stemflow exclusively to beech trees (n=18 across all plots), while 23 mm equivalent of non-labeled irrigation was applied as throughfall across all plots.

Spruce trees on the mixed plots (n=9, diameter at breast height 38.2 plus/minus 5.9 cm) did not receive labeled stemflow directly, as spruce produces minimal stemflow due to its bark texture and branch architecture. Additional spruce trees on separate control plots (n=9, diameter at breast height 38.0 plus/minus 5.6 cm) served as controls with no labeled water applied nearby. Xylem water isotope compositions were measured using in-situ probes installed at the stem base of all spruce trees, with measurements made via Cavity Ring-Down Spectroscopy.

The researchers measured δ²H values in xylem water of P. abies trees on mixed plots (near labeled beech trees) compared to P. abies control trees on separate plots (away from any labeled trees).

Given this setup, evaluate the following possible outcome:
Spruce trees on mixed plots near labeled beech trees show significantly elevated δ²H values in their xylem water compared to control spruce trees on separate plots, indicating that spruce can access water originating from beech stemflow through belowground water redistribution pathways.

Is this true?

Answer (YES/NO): NO